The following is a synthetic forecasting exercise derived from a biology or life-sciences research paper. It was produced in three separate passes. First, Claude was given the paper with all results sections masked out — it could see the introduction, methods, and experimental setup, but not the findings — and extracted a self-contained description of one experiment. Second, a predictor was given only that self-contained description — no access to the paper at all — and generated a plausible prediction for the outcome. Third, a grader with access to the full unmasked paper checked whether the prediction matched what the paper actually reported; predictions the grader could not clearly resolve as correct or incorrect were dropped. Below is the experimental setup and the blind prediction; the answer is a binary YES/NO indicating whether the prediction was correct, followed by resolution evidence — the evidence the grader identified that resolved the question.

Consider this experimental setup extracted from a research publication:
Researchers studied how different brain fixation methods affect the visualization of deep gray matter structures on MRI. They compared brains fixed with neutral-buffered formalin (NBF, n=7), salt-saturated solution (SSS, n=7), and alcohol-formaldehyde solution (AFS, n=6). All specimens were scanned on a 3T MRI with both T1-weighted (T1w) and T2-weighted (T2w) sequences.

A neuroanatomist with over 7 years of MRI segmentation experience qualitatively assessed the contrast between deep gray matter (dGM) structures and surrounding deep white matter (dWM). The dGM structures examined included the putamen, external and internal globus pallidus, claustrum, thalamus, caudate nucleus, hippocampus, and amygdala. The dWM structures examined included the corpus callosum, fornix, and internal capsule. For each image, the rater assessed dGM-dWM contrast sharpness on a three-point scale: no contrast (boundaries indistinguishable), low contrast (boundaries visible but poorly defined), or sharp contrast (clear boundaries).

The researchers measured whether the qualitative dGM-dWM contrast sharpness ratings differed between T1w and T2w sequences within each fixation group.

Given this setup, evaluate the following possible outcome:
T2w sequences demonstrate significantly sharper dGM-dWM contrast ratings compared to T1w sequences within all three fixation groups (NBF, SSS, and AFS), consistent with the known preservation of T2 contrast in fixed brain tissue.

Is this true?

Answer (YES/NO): NO